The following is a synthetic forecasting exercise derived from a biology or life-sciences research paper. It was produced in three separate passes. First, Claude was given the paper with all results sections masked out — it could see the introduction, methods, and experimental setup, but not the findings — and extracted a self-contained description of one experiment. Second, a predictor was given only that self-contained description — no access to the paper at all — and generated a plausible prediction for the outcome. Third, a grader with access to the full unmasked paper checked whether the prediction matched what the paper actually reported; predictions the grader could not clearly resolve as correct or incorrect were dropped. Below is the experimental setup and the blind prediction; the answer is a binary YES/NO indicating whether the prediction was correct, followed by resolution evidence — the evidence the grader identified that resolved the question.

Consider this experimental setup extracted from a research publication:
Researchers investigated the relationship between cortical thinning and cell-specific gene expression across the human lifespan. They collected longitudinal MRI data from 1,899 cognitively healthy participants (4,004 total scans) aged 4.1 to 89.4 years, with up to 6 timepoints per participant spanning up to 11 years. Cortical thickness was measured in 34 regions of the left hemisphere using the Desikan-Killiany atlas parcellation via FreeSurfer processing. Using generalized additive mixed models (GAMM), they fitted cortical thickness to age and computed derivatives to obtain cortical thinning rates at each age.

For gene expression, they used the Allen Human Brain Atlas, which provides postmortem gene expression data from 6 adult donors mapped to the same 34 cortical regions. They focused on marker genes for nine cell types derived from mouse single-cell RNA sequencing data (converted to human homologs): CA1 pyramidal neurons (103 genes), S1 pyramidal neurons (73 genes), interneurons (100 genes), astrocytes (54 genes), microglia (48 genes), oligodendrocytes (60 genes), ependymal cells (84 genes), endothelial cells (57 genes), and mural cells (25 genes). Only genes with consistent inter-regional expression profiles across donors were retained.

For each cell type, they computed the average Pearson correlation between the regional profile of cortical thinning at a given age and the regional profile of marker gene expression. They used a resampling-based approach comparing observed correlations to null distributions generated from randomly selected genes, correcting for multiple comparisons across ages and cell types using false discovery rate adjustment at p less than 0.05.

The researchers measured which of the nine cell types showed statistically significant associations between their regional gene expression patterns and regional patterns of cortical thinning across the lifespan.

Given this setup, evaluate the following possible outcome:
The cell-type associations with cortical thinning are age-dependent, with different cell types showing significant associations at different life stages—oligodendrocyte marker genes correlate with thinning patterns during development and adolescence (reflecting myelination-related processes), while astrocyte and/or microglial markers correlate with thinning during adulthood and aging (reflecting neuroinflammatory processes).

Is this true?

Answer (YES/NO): NO